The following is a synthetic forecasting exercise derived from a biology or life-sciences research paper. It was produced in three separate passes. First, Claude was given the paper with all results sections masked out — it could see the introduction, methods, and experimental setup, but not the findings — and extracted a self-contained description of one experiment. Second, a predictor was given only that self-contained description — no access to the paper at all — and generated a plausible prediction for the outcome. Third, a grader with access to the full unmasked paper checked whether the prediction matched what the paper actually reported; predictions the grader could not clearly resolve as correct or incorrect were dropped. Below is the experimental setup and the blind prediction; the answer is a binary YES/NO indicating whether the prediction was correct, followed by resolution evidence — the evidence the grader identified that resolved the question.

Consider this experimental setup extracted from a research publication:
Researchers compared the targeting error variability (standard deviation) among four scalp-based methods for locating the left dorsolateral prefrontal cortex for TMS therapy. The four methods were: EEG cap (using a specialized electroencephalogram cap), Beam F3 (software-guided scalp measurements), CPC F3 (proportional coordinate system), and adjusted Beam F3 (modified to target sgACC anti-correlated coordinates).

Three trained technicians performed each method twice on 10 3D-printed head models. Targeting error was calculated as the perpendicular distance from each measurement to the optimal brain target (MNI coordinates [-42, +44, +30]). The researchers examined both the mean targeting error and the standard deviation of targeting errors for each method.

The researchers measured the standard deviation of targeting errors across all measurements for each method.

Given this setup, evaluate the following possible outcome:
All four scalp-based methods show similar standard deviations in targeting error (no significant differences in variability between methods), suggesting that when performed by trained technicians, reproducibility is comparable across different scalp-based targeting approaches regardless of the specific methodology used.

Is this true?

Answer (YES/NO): NO